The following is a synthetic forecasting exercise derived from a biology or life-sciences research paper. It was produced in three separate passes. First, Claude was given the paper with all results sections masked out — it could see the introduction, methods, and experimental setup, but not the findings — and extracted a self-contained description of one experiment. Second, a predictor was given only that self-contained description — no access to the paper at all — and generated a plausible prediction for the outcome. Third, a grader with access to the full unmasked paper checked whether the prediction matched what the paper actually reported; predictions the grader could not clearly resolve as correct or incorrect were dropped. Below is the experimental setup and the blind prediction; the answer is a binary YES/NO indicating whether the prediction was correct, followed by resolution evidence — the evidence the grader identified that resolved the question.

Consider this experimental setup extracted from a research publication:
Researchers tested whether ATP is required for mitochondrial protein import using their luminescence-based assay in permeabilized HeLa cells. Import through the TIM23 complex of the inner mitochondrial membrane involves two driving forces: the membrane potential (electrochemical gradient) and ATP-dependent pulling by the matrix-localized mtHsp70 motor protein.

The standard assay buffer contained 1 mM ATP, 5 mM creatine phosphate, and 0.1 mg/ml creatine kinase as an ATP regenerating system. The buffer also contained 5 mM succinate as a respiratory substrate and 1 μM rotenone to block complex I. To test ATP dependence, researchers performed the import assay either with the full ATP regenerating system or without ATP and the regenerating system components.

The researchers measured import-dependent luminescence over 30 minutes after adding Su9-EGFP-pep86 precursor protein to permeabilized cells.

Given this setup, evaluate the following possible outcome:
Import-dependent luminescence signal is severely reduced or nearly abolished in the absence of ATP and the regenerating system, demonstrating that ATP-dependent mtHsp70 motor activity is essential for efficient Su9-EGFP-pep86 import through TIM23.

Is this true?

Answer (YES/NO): NO